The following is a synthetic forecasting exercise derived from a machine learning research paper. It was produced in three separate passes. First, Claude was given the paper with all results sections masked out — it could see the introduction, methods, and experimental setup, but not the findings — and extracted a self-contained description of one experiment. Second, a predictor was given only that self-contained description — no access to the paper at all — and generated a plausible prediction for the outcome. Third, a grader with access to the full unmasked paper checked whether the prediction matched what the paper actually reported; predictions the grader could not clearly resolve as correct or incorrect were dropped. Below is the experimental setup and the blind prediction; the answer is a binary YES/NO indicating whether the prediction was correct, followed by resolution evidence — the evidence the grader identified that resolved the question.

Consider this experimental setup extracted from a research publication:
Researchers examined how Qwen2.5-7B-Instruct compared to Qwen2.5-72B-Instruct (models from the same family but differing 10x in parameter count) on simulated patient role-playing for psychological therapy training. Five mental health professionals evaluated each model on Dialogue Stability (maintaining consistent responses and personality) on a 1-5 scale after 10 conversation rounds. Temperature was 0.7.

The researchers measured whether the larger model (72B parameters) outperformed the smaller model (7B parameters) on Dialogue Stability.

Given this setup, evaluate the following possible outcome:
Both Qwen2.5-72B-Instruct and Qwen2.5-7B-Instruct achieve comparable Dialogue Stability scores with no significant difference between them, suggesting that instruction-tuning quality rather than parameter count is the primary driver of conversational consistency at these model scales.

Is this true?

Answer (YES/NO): YES